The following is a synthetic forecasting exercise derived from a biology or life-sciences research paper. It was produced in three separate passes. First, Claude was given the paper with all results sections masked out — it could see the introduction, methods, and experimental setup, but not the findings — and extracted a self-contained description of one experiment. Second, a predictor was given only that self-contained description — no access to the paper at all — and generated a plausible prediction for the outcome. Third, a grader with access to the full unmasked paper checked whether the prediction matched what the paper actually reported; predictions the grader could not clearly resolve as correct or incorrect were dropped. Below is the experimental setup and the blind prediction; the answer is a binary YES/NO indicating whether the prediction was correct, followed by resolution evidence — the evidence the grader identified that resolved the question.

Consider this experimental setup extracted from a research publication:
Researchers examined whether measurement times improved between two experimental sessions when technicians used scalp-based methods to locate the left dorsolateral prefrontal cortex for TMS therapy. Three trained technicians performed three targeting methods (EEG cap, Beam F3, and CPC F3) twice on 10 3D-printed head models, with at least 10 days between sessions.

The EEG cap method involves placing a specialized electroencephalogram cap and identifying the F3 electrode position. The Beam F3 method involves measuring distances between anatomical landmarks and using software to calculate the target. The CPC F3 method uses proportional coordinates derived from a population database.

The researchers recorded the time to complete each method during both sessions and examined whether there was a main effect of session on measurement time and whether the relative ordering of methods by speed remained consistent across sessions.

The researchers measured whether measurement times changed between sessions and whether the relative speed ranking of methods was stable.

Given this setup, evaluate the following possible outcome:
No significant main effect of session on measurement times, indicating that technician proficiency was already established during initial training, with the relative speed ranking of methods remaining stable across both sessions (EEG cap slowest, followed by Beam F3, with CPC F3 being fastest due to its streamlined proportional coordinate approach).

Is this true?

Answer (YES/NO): NO